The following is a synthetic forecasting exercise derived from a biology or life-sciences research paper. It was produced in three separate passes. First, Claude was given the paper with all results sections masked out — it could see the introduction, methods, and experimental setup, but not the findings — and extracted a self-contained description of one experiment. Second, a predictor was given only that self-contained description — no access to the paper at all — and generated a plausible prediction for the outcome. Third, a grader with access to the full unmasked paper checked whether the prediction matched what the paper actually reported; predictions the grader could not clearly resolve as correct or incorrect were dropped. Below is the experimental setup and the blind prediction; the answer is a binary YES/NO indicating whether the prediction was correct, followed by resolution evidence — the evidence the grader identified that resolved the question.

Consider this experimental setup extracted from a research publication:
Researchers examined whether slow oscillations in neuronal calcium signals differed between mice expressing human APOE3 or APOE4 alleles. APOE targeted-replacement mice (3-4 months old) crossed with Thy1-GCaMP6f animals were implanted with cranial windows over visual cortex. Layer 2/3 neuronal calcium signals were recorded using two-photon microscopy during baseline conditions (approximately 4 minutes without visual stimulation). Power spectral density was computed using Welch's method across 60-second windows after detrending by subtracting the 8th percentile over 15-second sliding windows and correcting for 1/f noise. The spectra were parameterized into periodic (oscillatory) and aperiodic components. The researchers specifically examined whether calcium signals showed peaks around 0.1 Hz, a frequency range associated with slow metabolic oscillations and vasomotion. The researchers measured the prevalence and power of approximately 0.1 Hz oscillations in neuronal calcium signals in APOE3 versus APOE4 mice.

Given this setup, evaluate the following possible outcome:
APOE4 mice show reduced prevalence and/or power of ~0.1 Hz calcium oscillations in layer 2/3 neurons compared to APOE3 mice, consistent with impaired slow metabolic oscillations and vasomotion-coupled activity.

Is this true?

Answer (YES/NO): NO